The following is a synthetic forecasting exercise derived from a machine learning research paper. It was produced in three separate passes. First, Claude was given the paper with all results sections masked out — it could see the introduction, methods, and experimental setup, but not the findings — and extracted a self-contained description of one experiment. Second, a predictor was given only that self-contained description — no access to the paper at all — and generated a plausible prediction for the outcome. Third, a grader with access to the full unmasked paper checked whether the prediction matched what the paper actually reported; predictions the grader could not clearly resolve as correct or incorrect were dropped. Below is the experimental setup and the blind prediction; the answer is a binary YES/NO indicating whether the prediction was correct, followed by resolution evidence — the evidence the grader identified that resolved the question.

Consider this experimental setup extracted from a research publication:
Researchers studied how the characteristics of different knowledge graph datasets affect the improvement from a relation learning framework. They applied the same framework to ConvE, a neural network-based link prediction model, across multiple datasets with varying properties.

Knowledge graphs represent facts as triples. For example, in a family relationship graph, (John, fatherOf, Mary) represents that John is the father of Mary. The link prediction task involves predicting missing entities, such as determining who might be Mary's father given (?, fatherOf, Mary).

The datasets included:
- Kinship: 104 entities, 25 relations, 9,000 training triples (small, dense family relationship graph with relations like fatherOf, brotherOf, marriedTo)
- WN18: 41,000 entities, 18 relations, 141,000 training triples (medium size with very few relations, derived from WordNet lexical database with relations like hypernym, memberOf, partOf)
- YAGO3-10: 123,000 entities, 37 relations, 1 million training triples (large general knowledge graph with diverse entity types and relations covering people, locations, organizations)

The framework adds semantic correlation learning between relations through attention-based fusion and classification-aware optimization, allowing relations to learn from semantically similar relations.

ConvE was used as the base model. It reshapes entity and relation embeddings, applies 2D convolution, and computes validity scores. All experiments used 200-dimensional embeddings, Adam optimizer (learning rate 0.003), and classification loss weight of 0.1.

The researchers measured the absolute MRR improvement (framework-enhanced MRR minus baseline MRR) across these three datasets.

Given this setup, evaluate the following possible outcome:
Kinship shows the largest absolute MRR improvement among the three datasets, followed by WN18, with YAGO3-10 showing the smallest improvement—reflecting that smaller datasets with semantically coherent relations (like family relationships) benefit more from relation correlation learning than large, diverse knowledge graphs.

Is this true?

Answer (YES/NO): NO